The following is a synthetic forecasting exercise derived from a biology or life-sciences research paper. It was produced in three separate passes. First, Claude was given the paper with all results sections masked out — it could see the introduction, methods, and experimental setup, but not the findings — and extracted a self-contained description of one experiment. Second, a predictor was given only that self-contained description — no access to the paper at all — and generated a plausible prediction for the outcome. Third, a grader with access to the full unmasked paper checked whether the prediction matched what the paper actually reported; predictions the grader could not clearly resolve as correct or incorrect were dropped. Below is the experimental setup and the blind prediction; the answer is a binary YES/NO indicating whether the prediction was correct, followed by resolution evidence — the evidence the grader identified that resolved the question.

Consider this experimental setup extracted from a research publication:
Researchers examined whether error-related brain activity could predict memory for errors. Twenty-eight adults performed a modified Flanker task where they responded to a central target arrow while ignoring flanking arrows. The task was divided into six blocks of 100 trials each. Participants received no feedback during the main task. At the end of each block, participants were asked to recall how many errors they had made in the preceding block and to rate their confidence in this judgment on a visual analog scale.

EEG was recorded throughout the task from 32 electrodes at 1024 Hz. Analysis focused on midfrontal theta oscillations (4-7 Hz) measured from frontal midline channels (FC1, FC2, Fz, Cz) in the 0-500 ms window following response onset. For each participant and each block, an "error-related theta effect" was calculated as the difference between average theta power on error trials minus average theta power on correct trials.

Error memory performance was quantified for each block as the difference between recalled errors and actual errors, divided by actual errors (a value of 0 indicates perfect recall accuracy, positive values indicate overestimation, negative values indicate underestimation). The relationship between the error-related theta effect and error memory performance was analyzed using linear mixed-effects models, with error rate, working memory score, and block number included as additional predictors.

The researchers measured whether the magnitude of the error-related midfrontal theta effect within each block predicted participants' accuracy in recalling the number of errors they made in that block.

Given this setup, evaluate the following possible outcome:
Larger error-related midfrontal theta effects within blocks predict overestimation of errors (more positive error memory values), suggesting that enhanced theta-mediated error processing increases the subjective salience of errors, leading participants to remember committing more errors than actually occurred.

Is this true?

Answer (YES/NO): NO